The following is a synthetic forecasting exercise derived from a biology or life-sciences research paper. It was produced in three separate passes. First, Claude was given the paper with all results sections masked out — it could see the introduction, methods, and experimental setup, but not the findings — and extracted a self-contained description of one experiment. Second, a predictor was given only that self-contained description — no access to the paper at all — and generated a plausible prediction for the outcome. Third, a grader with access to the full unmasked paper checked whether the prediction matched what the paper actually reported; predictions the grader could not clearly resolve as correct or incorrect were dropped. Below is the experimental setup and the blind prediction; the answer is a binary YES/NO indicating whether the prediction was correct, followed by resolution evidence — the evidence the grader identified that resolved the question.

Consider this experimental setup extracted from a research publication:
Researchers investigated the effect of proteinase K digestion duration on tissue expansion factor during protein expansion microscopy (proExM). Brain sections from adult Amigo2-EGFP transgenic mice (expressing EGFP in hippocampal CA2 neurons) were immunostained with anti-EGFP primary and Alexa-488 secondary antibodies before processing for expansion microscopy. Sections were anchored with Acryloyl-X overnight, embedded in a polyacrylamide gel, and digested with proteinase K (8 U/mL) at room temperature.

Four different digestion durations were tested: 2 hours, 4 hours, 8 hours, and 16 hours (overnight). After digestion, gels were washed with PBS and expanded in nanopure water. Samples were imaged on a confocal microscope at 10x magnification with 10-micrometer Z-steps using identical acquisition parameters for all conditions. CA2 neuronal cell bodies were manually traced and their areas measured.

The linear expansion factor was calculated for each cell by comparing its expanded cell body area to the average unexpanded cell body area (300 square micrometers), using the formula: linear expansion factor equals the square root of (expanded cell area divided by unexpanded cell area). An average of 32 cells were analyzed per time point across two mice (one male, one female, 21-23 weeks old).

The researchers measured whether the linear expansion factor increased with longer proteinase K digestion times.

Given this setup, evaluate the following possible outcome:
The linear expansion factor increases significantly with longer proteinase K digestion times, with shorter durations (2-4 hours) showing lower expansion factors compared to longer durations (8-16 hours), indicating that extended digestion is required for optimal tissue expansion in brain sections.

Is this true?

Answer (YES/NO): YES